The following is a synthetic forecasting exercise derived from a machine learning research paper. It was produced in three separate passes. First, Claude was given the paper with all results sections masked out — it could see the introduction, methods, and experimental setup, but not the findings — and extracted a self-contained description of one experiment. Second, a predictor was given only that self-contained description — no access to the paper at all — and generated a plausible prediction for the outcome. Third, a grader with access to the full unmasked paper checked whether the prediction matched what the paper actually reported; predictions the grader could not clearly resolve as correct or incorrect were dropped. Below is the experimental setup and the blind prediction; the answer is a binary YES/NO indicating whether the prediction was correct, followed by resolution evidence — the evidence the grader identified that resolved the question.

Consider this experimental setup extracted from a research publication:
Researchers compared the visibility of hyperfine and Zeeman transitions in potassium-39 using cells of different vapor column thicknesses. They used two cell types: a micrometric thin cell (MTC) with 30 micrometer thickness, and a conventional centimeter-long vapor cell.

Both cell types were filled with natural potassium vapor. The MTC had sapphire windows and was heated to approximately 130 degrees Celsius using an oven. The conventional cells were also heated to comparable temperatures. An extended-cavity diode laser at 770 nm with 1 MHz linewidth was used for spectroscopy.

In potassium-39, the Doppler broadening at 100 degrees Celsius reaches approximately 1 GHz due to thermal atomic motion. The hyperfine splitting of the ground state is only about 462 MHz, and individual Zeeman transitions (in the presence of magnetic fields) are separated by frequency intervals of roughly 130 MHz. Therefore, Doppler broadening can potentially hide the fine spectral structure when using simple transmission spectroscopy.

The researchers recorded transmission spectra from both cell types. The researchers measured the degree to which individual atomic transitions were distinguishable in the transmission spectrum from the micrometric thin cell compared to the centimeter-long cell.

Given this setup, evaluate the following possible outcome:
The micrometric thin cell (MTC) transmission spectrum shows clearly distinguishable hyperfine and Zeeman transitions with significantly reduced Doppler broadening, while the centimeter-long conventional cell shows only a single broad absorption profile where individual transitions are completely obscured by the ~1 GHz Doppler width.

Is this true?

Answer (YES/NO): YES